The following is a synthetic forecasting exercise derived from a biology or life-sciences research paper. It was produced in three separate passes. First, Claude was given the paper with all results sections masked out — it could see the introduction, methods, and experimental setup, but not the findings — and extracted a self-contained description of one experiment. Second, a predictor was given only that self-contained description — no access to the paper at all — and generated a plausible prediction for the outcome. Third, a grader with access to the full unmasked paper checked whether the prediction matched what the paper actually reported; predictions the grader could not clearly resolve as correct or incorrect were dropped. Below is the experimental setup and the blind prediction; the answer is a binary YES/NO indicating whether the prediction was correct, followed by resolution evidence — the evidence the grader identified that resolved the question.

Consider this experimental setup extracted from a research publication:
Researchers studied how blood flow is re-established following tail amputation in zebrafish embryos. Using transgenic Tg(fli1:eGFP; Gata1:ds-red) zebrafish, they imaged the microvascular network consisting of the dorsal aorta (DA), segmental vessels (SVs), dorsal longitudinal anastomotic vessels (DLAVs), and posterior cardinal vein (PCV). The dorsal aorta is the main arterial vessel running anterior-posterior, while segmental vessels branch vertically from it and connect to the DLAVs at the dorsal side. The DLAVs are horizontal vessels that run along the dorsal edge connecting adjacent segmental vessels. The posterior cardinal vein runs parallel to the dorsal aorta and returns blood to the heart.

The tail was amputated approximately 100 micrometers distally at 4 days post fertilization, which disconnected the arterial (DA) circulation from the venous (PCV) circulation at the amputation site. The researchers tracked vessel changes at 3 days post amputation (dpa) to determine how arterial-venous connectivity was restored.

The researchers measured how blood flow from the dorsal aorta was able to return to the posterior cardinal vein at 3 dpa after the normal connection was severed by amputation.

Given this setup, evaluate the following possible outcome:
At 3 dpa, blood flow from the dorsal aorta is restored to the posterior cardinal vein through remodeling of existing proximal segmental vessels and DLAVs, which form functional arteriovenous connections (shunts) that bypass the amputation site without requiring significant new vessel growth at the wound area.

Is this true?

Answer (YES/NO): NO